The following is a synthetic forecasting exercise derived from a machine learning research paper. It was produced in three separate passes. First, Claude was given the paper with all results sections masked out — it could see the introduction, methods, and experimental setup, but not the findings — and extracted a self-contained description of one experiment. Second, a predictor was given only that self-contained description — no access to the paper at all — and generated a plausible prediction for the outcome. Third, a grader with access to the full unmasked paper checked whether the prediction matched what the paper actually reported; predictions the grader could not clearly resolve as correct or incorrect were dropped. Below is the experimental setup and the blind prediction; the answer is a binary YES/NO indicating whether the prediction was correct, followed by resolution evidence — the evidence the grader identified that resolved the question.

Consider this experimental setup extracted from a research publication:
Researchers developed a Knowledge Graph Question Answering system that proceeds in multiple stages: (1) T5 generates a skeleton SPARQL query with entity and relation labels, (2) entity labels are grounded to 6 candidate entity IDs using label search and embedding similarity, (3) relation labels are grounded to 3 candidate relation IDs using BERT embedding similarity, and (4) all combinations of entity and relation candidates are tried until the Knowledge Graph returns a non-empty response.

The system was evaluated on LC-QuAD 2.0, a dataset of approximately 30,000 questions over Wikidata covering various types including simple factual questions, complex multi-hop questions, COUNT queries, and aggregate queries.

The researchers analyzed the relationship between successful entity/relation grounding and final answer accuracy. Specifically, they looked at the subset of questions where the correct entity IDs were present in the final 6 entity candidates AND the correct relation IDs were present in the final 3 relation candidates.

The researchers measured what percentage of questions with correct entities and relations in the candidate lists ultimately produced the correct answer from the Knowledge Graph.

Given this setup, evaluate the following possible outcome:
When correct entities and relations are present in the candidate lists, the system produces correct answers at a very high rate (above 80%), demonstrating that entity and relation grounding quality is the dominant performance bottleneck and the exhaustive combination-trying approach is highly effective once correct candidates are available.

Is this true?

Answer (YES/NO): YES